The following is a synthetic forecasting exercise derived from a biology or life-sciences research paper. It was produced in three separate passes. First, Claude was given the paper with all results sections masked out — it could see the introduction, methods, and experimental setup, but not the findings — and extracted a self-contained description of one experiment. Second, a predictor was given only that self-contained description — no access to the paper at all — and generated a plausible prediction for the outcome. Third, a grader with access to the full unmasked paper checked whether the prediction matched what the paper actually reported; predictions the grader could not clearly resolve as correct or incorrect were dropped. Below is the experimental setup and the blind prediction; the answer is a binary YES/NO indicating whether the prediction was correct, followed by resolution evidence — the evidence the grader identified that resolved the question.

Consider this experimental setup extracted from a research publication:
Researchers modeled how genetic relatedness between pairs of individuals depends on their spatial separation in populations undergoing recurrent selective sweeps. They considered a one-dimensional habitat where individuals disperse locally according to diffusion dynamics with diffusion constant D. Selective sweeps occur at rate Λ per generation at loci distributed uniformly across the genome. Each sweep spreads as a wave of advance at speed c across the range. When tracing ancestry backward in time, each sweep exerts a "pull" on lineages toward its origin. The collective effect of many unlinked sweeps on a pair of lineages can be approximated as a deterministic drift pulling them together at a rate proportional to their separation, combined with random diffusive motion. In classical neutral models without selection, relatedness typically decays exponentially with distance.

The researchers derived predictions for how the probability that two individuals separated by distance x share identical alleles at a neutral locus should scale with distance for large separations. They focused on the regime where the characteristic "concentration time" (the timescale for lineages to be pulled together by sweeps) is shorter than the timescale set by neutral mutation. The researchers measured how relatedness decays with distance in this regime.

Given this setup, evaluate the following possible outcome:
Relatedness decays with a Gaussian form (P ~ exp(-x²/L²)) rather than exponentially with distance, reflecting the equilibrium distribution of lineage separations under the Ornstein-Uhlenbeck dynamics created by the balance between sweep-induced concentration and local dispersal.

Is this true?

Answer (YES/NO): NO